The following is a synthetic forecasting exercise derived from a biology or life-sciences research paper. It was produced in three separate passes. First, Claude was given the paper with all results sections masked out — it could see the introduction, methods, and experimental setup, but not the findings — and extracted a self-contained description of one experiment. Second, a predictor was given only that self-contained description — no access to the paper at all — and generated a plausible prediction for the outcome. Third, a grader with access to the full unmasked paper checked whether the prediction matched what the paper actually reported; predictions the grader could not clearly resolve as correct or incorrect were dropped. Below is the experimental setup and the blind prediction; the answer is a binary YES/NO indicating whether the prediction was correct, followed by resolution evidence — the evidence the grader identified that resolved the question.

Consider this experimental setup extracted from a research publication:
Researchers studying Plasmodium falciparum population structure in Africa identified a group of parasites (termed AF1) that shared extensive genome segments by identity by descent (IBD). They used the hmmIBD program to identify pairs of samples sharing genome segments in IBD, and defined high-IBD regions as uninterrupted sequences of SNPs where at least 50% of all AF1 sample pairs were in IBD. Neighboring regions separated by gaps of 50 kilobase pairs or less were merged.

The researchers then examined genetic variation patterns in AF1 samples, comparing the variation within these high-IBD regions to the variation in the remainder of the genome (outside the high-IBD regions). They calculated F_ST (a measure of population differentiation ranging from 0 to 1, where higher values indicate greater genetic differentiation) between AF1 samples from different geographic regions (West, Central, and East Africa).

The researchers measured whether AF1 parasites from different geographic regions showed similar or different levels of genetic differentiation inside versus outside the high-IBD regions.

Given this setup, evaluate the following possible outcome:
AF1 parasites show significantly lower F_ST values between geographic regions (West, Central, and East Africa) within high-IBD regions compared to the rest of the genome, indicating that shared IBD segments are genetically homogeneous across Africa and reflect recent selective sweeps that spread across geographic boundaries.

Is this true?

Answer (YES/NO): YES